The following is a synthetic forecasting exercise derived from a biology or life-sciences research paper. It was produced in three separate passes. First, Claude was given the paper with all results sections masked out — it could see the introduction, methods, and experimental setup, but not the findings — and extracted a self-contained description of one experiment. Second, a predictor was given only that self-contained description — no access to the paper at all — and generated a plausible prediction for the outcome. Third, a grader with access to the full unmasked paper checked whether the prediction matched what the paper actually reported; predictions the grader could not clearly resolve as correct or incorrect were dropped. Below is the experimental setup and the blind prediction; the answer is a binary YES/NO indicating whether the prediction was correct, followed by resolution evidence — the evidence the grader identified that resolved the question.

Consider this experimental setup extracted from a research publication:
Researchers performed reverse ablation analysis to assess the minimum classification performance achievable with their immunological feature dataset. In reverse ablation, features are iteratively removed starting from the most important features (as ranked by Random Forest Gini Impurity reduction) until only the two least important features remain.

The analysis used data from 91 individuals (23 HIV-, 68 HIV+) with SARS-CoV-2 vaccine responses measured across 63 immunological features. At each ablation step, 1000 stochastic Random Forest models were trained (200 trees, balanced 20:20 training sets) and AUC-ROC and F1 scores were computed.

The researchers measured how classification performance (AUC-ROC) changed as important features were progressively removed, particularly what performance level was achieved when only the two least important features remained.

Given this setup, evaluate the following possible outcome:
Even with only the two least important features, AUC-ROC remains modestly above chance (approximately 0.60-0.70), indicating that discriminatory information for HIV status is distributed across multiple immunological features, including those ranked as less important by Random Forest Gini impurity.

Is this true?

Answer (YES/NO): YES